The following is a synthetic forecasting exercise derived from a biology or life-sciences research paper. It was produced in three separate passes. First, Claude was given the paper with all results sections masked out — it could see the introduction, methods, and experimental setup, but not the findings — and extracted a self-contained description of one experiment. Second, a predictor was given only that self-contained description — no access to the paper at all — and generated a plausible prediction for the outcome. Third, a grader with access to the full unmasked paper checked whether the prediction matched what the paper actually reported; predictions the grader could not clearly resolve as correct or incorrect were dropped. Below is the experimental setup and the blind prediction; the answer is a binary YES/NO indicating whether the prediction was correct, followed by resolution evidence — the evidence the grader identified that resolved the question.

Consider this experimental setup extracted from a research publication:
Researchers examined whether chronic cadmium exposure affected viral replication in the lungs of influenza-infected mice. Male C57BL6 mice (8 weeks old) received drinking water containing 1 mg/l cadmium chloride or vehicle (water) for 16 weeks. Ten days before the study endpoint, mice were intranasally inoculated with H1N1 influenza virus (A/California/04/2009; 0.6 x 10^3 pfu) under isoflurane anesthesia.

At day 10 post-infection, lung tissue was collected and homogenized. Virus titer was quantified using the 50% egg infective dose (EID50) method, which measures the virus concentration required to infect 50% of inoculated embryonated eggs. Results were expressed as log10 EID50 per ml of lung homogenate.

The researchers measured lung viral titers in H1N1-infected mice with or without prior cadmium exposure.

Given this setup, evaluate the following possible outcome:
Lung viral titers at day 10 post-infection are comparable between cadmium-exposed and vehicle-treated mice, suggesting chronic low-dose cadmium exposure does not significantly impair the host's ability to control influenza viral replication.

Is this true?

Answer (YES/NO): YES